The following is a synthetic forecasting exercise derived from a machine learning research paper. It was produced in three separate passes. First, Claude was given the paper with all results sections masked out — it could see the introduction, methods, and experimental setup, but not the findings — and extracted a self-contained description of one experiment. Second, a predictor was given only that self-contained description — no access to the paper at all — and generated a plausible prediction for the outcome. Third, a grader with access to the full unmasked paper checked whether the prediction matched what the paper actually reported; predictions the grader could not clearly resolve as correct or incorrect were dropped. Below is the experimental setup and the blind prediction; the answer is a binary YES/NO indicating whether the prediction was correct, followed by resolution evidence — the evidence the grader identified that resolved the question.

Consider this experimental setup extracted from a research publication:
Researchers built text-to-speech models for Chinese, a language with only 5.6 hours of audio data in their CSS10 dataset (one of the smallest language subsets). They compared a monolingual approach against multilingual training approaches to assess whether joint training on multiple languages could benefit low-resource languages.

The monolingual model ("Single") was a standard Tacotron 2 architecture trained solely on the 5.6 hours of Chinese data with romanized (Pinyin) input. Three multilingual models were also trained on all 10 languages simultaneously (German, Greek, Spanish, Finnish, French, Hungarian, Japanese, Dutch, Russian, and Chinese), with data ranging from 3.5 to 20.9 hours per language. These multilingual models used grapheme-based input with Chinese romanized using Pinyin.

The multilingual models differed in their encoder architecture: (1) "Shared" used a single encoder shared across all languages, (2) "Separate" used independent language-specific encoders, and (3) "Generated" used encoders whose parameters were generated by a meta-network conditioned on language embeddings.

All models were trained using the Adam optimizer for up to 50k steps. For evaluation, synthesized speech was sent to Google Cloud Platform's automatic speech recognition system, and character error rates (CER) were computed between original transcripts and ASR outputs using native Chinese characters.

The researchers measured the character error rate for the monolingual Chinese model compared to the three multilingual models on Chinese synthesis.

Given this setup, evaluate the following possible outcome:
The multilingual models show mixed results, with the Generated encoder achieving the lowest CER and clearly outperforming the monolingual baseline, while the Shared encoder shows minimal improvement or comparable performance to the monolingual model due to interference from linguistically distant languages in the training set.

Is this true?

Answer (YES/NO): NO